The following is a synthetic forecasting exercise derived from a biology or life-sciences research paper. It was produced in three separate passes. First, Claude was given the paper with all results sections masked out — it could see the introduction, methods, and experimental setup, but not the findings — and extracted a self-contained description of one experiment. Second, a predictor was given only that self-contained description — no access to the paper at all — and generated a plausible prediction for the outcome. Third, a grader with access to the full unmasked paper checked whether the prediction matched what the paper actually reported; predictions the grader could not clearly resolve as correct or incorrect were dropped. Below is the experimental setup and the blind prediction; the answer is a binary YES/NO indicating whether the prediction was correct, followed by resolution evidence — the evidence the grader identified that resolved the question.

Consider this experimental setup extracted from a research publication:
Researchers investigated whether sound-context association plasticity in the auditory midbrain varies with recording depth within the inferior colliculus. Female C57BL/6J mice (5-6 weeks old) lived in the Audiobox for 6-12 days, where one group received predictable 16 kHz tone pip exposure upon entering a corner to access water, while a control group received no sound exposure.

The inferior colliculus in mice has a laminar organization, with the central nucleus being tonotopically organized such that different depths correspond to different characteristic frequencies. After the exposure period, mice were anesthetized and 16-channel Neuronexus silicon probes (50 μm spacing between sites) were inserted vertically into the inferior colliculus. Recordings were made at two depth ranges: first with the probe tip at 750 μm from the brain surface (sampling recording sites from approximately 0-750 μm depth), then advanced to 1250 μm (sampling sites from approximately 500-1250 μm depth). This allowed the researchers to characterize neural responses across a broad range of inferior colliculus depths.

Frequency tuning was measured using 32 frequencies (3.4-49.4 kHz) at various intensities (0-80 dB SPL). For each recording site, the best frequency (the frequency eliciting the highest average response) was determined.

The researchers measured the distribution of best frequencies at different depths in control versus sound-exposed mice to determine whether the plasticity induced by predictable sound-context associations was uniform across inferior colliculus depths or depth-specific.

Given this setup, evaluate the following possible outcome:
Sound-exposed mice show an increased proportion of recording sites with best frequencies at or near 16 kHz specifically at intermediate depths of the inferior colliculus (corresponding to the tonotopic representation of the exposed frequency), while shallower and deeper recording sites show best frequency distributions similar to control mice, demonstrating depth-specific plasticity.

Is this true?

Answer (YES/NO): NO